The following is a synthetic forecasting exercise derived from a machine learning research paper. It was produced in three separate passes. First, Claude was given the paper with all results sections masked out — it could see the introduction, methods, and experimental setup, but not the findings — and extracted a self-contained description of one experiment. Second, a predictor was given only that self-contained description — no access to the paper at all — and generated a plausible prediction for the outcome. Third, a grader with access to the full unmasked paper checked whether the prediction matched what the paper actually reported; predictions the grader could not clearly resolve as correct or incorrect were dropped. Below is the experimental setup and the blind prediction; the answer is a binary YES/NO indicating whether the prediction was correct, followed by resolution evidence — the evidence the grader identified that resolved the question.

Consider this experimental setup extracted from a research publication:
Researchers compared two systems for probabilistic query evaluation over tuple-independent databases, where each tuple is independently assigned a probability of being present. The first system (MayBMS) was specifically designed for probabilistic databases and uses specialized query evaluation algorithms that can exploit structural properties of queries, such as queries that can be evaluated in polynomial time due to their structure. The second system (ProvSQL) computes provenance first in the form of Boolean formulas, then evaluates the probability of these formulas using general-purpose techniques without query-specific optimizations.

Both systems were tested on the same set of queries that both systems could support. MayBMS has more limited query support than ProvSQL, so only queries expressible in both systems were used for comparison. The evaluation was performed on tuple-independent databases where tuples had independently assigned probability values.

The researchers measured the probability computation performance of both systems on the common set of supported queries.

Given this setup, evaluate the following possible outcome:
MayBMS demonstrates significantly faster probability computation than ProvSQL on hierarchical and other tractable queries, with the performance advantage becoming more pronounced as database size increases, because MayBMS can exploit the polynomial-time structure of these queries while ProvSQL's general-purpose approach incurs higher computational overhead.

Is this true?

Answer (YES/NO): NO